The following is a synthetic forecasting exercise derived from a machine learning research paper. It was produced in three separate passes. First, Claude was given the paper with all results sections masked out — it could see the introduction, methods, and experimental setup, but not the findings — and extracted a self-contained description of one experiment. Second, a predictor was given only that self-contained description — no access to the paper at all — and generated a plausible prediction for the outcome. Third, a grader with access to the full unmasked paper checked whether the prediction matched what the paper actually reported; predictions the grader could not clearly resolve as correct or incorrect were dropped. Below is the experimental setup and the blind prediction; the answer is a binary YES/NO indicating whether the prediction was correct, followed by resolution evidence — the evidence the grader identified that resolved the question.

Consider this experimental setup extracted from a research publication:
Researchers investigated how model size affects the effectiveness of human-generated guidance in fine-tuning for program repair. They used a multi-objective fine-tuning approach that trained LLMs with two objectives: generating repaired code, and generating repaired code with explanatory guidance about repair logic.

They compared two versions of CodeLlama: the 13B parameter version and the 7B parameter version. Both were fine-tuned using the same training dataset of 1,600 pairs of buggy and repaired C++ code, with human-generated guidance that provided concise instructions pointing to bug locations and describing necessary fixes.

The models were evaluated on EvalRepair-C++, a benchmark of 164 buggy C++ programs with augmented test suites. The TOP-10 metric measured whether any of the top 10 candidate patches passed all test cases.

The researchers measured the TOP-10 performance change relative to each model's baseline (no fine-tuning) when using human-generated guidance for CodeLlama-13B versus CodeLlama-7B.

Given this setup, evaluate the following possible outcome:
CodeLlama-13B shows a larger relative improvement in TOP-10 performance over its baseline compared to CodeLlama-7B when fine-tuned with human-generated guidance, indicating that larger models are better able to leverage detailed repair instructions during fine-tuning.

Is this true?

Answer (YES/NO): YES